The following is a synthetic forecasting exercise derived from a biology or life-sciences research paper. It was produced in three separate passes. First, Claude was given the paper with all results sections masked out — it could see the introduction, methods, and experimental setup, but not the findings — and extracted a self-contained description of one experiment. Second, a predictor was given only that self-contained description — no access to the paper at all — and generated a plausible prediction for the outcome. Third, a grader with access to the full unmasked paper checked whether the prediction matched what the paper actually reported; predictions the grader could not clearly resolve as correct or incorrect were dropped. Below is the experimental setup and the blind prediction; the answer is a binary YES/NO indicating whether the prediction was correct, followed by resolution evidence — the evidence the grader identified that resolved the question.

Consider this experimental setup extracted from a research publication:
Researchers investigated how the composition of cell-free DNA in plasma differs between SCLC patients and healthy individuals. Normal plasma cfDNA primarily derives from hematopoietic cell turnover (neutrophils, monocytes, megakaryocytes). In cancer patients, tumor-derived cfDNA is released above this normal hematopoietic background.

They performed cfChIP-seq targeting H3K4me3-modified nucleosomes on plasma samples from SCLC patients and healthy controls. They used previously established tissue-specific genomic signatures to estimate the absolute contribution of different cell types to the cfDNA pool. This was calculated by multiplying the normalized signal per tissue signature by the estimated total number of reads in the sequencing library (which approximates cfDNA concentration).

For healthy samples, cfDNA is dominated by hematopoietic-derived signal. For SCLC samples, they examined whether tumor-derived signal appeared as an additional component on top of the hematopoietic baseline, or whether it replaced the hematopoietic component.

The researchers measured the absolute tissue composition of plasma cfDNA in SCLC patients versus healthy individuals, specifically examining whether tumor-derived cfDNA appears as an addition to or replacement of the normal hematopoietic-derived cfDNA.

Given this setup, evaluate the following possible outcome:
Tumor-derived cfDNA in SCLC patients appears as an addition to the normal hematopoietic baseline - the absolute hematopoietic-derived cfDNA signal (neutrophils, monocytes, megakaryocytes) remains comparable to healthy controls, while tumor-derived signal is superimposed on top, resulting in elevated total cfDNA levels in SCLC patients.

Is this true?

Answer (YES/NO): YES